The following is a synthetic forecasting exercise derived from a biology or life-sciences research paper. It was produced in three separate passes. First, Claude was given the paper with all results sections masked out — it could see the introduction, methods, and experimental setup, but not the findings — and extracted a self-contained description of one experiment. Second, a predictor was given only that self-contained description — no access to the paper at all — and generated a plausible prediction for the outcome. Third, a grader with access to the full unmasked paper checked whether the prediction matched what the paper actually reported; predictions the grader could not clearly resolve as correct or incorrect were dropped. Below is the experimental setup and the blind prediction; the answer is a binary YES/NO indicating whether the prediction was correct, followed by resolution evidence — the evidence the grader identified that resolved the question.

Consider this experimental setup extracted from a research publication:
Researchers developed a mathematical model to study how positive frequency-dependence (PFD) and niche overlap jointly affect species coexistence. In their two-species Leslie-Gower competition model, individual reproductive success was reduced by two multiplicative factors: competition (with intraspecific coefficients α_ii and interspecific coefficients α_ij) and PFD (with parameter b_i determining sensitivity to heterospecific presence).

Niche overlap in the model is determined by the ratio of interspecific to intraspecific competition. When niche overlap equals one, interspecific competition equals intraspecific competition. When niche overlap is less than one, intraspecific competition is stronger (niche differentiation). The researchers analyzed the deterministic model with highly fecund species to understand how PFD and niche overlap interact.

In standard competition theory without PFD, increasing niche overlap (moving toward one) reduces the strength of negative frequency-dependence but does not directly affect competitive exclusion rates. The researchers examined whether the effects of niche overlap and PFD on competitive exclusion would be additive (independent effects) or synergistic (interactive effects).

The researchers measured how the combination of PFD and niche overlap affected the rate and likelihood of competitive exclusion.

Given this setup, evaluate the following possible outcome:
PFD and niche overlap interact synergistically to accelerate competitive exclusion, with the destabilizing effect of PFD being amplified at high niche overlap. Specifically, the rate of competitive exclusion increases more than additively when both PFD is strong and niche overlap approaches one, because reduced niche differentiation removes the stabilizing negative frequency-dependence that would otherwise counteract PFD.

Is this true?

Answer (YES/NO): YES